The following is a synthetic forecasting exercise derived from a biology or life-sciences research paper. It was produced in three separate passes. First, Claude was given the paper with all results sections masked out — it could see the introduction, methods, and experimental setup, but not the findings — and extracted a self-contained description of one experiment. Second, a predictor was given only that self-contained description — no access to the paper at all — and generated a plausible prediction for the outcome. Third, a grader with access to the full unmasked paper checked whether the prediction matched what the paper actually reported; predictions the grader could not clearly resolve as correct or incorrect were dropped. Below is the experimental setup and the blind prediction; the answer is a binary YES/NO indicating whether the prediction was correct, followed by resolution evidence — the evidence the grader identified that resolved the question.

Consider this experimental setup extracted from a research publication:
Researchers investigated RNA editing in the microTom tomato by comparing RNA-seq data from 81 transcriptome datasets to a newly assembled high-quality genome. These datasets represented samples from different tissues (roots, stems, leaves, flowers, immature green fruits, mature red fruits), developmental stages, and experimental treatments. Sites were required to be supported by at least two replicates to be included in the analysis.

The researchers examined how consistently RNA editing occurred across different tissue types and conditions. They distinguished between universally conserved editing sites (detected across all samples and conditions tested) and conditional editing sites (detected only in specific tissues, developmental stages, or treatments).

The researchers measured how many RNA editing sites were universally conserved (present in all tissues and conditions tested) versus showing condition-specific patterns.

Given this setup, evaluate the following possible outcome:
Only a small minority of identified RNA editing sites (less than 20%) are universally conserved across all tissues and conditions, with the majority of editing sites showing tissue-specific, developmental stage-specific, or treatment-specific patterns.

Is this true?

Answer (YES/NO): YES